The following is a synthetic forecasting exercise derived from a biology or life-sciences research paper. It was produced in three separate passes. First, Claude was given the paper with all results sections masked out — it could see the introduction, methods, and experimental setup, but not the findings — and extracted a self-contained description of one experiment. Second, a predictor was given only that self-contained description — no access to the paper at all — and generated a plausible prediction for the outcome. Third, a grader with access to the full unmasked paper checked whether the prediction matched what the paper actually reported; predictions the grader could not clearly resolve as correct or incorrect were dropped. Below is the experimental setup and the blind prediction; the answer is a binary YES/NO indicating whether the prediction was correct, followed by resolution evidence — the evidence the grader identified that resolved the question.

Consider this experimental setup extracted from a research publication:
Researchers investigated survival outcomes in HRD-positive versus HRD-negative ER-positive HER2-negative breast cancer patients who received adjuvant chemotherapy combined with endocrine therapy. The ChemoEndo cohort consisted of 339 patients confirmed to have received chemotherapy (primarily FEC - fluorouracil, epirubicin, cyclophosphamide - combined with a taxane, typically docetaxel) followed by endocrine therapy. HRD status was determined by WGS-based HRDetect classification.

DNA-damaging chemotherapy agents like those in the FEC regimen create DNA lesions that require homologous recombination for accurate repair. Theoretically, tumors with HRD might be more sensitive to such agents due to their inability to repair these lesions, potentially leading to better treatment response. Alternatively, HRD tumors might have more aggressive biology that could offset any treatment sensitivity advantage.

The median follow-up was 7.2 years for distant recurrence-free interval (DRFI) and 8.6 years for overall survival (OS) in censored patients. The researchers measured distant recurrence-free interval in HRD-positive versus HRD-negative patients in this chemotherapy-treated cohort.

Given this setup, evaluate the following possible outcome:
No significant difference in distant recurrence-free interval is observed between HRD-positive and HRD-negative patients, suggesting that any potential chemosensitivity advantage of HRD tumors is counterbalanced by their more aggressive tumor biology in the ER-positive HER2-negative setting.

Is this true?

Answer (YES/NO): YES